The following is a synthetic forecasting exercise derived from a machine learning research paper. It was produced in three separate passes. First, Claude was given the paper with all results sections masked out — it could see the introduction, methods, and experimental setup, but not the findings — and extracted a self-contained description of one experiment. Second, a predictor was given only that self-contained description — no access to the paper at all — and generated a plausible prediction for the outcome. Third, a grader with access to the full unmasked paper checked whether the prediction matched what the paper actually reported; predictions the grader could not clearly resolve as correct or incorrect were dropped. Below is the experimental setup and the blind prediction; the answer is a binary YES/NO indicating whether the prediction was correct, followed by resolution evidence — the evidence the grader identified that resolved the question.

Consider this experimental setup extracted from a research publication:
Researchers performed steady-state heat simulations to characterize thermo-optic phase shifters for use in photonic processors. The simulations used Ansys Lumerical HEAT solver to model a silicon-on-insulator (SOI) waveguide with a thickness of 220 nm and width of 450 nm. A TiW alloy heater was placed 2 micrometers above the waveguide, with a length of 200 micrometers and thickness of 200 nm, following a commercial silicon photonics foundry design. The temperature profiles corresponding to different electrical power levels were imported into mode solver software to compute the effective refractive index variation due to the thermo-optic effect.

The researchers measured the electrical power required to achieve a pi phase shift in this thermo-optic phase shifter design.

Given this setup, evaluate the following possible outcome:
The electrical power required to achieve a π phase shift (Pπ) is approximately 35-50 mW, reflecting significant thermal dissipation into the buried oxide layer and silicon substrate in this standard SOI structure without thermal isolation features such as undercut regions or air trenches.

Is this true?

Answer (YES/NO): NO